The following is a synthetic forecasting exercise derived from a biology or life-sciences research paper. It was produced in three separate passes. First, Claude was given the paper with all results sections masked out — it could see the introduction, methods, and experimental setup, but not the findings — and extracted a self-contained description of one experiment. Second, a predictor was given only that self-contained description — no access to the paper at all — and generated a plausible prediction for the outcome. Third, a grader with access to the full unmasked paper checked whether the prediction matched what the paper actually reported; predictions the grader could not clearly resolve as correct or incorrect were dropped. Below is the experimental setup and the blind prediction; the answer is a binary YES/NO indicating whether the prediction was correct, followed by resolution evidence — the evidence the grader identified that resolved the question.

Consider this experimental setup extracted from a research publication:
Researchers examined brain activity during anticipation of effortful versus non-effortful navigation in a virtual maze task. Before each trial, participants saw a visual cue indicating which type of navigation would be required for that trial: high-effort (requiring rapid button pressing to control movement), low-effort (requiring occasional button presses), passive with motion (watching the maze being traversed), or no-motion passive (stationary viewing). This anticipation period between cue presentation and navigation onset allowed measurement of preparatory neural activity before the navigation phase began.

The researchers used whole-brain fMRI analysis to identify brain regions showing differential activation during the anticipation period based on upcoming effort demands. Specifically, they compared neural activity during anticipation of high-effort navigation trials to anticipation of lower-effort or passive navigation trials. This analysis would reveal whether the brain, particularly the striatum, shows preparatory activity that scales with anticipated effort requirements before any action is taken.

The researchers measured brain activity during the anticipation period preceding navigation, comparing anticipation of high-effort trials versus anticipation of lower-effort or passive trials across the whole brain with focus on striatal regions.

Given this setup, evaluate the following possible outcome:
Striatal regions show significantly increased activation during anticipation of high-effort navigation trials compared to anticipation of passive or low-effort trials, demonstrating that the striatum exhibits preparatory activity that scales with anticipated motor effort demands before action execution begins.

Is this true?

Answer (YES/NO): YES